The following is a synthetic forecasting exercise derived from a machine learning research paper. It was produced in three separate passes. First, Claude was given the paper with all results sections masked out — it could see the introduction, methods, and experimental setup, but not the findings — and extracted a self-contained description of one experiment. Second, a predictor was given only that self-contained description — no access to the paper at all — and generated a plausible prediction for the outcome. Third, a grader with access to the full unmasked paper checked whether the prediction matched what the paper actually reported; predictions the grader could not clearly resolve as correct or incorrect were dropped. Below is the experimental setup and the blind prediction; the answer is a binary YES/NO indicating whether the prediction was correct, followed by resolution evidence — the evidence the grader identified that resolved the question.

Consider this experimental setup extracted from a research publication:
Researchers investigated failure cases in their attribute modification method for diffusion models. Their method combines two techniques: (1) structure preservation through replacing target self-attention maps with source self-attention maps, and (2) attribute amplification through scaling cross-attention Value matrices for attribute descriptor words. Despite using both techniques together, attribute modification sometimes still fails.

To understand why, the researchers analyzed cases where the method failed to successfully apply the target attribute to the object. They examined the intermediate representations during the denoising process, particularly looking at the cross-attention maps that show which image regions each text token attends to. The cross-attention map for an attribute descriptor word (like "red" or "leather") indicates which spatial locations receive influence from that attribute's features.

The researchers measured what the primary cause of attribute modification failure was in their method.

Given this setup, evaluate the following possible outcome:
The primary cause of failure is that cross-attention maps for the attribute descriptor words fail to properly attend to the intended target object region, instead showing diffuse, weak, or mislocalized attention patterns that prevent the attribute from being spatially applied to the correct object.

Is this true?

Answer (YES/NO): YES